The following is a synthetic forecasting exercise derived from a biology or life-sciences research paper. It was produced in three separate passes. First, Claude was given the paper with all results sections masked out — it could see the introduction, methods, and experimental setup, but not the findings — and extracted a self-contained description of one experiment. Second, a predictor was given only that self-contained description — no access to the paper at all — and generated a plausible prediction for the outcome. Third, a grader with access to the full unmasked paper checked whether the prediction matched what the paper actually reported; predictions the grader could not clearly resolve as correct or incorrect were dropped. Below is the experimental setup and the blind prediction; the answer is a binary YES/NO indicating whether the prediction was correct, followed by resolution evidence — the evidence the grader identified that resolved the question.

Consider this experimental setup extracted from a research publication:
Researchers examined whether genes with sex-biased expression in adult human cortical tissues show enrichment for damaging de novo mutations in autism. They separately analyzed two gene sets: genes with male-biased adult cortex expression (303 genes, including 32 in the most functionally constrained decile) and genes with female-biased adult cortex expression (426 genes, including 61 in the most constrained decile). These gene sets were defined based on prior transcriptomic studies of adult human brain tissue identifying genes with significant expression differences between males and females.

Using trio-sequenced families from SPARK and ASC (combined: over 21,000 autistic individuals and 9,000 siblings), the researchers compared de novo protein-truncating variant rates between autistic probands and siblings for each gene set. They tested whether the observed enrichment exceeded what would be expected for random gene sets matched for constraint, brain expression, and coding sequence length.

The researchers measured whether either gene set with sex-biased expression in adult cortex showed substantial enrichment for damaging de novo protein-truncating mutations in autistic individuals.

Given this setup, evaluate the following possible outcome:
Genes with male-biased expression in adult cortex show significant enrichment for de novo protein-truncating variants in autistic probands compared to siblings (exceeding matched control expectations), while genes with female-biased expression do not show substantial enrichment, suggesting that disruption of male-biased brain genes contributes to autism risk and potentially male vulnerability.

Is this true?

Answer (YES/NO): NO